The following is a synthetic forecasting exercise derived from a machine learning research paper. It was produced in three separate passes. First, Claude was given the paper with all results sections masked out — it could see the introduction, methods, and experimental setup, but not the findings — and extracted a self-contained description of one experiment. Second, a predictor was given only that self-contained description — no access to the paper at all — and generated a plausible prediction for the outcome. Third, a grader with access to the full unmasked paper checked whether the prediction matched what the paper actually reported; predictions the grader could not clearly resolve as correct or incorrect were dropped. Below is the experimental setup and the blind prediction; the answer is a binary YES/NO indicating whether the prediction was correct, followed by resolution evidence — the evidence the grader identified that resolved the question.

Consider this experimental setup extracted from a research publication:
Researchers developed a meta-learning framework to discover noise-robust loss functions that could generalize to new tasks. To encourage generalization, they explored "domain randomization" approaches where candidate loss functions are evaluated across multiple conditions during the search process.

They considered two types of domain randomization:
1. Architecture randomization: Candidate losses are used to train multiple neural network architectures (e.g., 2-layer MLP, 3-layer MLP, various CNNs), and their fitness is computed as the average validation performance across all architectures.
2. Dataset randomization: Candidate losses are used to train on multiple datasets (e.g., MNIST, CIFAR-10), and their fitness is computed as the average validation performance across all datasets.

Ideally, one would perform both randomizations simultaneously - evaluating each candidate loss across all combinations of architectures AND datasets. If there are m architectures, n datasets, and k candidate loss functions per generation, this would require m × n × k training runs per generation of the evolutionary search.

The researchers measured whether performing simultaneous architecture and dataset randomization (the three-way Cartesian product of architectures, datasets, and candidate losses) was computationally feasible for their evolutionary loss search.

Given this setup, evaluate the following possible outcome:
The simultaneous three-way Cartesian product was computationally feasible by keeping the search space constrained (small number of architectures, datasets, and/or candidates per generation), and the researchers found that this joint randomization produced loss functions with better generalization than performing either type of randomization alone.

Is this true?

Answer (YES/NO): NO